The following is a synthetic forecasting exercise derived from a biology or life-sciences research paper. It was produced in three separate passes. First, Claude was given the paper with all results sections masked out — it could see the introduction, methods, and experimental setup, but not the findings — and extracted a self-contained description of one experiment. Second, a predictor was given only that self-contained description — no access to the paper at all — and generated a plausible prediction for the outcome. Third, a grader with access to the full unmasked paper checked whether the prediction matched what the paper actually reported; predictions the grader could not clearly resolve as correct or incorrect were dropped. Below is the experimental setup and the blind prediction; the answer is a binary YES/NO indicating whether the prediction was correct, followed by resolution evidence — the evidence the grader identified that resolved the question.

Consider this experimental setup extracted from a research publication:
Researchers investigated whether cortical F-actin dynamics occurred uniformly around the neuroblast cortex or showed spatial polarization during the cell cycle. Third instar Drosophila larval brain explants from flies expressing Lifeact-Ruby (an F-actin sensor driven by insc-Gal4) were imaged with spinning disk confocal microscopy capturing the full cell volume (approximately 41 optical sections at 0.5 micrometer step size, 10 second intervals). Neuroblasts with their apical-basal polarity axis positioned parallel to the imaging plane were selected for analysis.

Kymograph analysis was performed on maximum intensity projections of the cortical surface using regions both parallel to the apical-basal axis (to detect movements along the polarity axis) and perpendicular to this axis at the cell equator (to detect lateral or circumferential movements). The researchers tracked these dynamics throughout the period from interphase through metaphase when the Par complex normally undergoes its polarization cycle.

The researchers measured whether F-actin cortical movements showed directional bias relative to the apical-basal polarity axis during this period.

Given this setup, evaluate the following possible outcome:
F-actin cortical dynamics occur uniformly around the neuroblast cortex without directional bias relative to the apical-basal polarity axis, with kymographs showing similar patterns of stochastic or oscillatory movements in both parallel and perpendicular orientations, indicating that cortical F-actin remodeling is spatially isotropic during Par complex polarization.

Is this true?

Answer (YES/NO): NO